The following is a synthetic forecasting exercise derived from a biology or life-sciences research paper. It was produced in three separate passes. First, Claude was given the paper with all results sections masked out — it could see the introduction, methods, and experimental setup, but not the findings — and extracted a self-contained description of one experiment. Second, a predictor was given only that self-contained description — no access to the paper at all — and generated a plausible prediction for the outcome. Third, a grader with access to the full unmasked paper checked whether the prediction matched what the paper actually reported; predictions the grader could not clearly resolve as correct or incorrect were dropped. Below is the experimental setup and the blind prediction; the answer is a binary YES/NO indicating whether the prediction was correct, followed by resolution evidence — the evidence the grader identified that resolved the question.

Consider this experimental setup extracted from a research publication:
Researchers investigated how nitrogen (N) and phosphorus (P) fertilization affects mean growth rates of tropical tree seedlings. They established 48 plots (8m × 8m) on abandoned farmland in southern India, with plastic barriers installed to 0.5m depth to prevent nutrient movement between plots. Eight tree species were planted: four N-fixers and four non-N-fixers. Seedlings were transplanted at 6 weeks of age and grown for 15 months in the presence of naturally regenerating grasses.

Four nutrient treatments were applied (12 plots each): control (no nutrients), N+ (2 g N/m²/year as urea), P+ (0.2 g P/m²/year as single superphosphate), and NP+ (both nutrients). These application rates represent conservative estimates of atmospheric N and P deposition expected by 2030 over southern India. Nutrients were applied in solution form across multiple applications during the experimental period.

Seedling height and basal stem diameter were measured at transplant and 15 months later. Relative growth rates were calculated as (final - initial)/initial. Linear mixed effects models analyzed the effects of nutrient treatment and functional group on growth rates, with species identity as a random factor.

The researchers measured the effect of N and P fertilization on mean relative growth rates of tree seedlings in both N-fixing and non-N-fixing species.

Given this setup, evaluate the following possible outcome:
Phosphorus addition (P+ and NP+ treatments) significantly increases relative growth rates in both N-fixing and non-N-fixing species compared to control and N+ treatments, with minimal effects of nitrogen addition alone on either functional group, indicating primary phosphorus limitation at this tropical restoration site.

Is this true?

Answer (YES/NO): NO